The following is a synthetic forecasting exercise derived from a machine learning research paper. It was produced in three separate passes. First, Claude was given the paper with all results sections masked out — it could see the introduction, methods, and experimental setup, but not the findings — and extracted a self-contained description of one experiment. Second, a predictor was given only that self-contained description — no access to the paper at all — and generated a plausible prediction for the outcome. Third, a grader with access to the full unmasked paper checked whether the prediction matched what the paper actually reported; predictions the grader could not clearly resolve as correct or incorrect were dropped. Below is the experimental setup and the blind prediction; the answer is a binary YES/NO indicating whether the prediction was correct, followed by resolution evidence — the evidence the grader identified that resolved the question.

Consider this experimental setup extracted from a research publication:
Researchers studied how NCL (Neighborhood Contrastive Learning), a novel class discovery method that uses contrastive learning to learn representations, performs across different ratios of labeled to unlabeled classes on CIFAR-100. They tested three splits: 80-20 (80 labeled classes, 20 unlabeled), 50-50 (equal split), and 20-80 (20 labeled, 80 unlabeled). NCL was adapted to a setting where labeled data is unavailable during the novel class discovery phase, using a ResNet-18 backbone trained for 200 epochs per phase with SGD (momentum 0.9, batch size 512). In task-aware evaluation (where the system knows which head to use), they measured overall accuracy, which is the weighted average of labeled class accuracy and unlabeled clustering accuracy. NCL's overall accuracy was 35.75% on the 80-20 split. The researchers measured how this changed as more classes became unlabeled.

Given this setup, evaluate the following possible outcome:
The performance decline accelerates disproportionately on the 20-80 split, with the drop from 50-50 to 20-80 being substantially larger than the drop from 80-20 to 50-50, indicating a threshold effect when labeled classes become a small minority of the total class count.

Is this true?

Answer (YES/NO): NO